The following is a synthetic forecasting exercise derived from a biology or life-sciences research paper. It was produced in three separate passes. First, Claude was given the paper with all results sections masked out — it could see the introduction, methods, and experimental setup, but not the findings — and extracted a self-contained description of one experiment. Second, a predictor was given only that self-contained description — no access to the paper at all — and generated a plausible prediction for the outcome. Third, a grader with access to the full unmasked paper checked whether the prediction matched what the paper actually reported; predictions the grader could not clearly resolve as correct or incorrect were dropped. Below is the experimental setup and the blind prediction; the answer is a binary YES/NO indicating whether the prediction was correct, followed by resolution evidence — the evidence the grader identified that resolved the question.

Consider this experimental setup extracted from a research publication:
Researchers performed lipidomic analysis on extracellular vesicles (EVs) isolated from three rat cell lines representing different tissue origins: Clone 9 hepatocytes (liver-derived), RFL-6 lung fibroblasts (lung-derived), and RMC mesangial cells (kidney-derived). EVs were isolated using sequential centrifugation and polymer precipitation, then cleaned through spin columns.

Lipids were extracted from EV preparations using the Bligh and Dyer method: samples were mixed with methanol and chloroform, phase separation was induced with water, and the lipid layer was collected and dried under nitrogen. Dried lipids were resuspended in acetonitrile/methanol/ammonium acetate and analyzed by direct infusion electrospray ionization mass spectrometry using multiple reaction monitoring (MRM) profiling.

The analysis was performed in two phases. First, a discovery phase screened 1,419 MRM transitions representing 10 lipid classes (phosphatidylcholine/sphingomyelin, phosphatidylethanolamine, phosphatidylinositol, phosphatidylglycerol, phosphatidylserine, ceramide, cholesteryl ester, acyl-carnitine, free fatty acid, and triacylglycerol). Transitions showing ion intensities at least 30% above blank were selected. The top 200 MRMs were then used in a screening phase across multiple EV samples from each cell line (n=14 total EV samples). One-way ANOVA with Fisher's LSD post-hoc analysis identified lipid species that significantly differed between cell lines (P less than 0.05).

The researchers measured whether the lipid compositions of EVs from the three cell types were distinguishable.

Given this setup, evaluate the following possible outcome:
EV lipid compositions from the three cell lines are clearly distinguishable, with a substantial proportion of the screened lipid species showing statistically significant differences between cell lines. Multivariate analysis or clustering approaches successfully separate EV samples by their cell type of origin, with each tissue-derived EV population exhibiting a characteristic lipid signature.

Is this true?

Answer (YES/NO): YES